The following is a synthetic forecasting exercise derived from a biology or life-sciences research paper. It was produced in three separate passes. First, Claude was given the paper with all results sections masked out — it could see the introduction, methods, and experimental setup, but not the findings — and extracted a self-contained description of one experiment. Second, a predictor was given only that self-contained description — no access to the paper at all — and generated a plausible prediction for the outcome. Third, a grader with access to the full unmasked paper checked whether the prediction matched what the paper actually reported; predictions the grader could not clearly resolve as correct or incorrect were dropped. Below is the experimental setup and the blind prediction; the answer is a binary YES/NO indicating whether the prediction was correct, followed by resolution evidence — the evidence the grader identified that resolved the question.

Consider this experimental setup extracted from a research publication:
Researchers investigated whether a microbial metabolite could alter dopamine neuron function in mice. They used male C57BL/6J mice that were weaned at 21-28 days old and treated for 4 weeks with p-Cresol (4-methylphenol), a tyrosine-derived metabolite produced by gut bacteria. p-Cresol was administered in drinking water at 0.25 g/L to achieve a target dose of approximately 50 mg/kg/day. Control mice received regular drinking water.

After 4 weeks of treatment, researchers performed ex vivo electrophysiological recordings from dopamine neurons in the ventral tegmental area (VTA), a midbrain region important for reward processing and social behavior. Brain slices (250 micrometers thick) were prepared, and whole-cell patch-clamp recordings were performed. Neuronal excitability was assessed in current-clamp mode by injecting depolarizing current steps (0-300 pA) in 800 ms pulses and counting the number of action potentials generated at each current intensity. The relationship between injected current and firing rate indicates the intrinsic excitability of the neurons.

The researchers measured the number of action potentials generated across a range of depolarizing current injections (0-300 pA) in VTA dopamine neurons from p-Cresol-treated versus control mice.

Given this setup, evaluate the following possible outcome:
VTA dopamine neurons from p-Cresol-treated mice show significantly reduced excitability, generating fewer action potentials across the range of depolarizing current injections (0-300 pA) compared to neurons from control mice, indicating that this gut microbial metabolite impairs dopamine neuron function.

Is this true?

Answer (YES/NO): YES